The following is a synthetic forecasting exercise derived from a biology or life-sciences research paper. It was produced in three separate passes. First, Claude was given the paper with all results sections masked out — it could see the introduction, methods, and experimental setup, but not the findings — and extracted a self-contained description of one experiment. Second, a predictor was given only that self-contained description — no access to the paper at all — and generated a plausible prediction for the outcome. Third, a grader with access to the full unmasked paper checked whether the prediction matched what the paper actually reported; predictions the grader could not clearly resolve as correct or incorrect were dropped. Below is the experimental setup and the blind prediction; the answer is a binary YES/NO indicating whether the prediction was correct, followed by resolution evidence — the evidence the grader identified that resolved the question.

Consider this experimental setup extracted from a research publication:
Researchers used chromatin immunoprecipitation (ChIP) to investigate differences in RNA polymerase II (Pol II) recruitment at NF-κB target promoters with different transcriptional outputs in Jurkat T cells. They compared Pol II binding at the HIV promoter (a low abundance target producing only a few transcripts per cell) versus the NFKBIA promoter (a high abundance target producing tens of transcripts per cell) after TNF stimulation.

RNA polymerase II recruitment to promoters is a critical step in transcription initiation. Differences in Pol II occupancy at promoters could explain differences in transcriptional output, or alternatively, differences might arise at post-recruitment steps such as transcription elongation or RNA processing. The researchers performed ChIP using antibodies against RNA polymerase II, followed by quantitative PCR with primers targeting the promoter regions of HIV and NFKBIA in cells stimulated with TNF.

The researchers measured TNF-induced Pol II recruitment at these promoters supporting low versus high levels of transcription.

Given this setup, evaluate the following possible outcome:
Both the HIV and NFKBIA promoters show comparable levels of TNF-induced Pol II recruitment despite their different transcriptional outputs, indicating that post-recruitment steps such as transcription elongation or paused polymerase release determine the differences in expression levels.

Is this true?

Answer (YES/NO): NO